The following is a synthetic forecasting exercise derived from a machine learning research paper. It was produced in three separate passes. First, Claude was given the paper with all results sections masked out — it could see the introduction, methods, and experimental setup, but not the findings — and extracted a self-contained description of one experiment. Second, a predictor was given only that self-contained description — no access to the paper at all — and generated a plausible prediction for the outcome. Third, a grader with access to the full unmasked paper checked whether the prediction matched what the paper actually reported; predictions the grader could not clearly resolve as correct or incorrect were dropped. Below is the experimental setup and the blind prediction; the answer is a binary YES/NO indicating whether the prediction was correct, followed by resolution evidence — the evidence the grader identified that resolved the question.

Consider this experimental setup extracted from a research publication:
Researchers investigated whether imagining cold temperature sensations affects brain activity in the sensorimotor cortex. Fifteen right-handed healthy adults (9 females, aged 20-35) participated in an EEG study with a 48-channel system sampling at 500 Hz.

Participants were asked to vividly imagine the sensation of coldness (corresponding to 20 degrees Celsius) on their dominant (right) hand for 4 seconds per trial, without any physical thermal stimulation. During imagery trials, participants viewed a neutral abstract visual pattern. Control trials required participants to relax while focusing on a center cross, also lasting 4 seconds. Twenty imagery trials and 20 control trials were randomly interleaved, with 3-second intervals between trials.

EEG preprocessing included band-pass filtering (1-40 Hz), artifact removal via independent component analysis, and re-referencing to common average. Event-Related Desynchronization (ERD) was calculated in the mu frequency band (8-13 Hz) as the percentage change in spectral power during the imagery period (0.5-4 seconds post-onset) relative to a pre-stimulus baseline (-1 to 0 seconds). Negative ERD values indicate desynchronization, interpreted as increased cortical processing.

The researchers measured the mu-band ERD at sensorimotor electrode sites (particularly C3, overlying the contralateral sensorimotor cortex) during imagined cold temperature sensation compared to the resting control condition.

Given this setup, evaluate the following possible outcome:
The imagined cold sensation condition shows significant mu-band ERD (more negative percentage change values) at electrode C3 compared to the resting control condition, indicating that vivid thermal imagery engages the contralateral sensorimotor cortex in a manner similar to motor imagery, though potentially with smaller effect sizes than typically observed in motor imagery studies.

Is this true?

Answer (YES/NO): YES